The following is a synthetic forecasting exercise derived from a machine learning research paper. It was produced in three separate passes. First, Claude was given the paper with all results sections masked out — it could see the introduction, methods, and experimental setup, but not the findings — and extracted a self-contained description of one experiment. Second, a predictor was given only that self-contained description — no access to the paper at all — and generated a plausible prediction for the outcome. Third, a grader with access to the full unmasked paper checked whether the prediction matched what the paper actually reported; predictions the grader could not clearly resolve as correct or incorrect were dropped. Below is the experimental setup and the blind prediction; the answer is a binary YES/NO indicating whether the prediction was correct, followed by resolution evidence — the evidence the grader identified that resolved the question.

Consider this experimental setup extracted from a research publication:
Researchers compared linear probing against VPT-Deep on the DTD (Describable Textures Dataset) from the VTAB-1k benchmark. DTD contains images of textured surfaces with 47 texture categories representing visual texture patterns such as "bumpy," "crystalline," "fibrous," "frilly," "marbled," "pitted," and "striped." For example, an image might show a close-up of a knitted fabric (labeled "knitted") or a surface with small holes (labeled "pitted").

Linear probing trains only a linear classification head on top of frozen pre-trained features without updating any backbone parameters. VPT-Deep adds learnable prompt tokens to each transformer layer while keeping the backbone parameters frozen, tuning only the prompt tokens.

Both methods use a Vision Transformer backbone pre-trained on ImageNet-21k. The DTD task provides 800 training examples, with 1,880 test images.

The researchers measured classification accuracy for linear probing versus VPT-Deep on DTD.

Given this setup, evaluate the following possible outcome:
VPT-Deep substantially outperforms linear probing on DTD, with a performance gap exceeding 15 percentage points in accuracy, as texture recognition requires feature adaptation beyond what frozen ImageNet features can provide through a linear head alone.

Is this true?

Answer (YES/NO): NO